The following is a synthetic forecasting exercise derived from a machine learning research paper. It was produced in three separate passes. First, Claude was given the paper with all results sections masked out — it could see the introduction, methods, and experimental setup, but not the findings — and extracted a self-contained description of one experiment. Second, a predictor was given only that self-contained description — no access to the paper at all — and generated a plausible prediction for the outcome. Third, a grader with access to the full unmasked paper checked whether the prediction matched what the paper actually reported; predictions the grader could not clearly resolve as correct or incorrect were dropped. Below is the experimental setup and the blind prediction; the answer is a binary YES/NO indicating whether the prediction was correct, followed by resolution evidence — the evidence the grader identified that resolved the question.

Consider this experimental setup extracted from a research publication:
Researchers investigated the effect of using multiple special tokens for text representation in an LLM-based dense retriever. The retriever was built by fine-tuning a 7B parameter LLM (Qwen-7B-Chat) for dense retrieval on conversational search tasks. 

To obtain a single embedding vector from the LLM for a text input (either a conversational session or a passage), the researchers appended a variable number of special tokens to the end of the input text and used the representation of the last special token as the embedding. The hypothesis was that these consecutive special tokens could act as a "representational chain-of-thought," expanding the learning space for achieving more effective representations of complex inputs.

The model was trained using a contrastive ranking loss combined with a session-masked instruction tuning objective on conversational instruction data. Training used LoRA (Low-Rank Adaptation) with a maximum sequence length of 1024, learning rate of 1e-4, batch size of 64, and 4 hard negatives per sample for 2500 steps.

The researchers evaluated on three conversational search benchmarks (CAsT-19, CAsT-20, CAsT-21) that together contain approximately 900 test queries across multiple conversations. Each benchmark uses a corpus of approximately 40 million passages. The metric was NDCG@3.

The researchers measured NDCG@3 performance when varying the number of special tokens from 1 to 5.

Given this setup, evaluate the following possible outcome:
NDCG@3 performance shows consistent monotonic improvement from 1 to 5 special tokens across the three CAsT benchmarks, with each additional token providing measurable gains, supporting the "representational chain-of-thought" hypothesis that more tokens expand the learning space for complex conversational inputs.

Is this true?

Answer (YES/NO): NO